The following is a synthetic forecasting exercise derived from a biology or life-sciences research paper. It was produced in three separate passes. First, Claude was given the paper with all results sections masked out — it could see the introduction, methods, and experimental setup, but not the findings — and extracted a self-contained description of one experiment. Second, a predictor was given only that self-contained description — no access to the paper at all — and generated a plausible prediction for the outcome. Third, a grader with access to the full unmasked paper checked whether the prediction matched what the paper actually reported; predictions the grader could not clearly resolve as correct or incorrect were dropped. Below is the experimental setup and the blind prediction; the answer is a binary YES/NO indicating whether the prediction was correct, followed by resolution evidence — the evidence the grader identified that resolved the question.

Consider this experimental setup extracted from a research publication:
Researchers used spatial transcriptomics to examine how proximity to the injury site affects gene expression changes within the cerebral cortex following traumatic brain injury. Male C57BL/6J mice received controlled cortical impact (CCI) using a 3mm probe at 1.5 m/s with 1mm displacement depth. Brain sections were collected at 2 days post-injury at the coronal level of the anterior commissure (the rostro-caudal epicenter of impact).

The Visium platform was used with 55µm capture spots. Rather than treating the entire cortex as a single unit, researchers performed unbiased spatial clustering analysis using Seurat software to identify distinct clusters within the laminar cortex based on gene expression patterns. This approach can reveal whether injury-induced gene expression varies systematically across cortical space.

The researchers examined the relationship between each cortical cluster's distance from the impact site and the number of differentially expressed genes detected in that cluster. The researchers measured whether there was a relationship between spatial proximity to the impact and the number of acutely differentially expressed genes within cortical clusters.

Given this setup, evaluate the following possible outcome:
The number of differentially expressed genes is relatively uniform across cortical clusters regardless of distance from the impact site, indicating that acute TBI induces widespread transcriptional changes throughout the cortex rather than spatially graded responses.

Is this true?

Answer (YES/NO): NO